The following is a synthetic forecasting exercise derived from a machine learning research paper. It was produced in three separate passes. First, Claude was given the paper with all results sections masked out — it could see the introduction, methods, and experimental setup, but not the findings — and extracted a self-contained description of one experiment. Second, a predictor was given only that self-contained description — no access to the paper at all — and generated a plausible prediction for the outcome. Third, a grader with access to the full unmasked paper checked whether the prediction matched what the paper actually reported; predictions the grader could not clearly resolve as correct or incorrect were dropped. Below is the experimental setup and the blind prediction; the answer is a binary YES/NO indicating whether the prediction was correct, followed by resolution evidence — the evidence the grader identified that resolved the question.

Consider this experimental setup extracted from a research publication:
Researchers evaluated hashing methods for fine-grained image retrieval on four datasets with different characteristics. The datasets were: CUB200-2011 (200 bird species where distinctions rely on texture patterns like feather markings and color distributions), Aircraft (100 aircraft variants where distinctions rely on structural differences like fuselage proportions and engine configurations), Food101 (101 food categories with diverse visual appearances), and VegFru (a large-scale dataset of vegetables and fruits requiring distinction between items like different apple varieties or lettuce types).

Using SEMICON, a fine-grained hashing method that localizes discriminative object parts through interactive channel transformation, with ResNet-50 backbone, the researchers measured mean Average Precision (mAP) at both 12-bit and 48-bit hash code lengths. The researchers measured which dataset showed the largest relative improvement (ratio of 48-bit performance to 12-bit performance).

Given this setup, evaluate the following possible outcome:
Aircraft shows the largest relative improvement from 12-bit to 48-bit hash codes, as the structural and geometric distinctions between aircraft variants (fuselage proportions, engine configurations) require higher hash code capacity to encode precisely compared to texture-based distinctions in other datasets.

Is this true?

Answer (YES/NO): NO